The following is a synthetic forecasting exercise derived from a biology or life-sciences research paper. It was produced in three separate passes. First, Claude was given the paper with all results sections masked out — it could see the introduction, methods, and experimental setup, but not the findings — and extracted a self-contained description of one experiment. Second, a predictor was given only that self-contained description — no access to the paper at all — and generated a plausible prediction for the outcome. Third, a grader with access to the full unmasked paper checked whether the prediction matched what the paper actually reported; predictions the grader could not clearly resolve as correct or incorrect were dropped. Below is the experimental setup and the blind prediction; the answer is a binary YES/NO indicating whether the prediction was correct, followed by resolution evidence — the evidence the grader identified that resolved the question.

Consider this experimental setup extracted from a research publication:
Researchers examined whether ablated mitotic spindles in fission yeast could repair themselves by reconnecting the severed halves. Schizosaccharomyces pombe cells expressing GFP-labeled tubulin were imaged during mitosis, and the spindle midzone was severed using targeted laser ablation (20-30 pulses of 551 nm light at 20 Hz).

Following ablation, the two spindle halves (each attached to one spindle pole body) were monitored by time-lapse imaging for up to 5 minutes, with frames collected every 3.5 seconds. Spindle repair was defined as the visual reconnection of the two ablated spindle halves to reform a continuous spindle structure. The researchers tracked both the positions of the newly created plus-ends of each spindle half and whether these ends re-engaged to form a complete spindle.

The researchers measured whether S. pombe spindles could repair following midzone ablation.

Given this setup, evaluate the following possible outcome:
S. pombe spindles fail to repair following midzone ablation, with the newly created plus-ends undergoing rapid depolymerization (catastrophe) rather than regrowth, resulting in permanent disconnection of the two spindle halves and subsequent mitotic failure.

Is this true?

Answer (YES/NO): NO